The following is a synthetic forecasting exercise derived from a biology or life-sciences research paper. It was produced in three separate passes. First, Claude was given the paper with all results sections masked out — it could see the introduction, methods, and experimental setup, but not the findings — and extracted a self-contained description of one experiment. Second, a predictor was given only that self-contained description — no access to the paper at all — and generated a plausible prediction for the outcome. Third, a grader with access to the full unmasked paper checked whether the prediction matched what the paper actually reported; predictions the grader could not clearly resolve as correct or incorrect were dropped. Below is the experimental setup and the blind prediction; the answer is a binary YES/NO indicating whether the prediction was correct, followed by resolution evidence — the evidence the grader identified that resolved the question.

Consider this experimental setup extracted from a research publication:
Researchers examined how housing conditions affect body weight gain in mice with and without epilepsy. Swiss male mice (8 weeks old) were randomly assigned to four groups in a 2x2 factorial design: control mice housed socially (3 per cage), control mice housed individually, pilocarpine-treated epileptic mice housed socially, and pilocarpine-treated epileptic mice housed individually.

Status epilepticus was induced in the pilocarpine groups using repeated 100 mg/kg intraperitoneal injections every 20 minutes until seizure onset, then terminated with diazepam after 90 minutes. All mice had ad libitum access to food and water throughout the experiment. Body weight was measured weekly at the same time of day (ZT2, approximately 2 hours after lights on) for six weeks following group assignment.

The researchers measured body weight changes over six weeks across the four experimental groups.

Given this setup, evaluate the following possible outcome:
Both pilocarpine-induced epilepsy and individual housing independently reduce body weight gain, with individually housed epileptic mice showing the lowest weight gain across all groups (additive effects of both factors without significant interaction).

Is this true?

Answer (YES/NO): NO